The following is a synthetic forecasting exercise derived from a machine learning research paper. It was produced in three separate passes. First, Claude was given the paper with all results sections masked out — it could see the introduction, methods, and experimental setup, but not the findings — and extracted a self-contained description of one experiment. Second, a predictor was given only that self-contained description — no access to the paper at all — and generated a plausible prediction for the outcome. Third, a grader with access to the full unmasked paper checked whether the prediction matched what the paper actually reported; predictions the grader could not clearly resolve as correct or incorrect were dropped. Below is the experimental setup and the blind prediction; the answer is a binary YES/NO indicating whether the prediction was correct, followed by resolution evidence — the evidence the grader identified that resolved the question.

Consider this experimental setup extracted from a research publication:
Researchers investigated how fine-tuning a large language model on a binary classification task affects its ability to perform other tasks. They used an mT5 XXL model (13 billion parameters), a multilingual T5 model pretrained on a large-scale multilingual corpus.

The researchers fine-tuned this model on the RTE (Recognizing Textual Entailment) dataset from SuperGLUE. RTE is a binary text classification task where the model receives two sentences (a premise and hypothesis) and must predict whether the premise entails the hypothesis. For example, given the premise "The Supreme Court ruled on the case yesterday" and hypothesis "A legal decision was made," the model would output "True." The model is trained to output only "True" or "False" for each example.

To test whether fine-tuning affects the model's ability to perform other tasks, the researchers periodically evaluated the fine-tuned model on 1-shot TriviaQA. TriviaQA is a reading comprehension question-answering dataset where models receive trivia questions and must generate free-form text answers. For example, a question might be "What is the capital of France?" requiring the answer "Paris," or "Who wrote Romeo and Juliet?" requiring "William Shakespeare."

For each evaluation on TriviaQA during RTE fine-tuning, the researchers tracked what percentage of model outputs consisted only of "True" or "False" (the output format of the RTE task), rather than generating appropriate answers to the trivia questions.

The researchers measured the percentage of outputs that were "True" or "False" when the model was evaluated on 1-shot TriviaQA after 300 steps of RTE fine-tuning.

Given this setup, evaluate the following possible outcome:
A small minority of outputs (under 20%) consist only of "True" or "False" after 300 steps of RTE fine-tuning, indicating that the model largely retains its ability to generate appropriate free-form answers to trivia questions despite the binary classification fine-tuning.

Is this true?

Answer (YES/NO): NO